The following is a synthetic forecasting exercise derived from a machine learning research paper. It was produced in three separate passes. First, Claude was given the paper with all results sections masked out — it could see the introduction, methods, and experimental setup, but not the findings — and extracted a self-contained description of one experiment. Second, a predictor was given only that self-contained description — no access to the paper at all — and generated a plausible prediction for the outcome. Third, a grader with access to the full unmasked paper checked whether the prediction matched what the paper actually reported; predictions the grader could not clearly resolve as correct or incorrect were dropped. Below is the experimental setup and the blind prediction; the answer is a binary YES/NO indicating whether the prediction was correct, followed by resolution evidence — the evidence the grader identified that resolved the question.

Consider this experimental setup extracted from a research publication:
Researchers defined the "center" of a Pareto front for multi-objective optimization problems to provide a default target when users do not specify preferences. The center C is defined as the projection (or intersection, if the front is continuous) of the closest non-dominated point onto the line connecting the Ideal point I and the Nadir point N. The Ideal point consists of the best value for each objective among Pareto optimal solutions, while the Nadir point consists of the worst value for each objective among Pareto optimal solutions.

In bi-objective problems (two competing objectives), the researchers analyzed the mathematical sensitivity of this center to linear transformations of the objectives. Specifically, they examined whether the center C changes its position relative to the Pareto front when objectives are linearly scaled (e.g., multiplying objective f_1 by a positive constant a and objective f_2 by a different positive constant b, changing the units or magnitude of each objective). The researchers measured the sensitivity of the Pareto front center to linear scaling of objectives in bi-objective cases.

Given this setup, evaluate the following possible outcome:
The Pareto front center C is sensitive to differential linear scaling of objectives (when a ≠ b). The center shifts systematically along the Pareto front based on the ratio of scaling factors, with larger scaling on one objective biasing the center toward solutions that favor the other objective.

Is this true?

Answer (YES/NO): NO